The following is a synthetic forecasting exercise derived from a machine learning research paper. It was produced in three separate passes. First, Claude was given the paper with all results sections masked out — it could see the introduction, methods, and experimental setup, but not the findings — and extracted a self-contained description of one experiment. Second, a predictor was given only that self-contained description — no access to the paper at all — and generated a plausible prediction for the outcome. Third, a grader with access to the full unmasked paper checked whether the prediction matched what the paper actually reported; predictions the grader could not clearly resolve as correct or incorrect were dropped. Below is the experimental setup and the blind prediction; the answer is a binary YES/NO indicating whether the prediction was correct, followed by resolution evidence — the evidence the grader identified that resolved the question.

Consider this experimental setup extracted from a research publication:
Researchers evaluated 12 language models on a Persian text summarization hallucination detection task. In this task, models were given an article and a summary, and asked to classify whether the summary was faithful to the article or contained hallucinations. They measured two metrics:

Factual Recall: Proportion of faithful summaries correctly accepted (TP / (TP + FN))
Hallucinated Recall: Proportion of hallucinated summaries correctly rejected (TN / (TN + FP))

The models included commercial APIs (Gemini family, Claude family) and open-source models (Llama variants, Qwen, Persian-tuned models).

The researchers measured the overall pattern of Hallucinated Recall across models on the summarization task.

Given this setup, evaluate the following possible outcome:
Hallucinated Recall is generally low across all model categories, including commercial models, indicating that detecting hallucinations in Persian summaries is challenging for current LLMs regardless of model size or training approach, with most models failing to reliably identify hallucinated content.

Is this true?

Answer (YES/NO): NO